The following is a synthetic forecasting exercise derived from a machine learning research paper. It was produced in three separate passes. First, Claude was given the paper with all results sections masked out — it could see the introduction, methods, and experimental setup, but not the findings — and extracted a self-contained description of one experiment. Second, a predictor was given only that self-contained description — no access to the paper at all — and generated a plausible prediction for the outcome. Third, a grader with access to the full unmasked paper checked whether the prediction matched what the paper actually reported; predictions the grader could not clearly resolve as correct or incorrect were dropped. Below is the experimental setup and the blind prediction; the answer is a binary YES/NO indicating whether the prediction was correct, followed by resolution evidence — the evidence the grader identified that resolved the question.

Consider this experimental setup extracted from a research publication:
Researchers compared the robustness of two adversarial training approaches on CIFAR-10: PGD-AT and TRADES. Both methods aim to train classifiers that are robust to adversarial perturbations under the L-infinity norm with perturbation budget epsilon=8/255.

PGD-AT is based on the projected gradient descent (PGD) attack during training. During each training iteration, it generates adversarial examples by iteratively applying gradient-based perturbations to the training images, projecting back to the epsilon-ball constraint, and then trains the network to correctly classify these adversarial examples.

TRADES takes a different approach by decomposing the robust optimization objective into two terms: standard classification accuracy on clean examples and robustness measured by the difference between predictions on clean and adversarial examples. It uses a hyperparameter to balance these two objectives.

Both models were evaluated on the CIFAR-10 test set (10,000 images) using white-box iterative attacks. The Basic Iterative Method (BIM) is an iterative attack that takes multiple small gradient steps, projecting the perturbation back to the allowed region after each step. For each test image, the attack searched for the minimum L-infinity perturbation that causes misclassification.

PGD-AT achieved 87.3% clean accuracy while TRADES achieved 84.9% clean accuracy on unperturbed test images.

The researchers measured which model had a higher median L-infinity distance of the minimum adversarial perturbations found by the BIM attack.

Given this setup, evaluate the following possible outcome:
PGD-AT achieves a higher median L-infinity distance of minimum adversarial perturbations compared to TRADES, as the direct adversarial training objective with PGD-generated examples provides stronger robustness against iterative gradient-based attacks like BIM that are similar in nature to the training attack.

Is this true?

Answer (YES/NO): NO